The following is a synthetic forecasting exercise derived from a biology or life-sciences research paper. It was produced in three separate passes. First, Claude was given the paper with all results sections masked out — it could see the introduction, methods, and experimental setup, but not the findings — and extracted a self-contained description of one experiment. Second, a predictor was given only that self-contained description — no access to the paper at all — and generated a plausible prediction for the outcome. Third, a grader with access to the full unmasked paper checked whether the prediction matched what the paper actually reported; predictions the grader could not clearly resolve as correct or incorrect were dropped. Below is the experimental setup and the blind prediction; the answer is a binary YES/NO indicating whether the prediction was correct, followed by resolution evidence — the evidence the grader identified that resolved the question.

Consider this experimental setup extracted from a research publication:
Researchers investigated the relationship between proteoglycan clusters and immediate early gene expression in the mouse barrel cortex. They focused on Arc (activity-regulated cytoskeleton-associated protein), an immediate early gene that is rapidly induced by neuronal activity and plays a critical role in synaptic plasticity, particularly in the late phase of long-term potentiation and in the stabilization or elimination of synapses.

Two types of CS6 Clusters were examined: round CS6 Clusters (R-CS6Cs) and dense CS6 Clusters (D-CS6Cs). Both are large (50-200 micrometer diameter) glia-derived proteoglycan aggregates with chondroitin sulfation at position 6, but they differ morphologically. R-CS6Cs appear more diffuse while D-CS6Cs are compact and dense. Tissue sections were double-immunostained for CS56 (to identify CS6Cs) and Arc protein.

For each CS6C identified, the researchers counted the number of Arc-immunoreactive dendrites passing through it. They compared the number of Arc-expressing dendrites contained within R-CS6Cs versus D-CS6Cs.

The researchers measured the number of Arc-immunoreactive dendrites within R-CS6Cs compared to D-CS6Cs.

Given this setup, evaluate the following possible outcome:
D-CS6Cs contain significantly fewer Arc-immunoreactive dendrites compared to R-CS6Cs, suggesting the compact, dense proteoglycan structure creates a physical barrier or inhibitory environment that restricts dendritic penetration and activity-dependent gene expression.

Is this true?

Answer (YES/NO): NO